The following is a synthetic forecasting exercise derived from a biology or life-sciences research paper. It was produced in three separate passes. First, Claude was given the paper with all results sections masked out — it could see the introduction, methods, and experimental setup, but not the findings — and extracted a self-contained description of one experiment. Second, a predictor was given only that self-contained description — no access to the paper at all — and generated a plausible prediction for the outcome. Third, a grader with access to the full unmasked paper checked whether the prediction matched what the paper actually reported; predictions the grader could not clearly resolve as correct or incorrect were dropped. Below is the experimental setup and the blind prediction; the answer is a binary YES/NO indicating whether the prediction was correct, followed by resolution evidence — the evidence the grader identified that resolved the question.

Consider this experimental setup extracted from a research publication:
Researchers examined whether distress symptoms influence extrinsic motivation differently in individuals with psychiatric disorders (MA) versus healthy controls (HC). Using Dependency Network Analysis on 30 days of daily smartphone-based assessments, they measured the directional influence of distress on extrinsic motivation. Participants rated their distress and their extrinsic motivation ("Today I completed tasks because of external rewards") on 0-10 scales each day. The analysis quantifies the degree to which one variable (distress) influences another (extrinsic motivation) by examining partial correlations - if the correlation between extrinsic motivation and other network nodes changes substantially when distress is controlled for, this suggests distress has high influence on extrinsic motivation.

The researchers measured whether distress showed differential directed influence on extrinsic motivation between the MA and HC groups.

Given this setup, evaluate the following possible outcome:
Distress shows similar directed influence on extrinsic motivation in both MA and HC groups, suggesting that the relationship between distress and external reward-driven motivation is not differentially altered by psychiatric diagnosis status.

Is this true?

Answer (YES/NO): NO